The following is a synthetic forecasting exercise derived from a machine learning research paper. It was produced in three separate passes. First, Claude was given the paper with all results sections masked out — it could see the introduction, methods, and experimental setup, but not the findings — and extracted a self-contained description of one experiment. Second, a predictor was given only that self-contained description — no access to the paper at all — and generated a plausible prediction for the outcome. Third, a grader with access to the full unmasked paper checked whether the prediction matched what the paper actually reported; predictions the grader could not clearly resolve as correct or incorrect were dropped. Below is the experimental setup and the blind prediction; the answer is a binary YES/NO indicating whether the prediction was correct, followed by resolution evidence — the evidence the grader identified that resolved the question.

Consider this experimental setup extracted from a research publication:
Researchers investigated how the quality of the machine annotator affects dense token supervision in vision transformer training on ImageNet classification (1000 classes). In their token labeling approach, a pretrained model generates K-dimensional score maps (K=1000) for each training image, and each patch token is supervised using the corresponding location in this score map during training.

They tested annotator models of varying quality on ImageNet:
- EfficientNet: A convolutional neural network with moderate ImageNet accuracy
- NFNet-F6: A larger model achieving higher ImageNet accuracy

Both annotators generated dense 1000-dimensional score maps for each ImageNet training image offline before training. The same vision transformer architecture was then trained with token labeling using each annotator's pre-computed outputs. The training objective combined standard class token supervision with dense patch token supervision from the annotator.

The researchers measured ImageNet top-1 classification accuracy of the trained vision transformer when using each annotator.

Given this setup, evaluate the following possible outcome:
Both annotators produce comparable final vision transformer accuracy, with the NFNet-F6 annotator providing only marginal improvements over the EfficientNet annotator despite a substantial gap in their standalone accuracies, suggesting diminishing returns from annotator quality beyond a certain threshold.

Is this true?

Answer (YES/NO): NO